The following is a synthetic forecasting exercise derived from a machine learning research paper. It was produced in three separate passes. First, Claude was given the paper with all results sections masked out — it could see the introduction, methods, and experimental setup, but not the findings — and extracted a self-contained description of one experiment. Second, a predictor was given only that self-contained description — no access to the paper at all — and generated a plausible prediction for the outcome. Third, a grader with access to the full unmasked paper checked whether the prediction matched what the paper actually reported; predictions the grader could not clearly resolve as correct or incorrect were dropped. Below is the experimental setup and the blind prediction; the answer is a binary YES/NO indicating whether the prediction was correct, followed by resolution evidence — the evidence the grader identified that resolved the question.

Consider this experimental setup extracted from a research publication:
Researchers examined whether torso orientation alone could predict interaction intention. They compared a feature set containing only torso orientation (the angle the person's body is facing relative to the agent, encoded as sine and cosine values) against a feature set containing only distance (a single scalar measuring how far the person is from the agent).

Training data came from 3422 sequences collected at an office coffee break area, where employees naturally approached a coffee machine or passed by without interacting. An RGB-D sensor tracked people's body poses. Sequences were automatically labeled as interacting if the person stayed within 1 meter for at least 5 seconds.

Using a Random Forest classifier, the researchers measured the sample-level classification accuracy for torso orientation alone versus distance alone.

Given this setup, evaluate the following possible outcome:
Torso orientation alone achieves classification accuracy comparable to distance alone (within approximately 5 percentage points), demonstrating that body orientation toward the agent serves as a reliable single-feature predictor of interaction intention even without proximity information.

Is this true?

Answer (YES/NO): NO